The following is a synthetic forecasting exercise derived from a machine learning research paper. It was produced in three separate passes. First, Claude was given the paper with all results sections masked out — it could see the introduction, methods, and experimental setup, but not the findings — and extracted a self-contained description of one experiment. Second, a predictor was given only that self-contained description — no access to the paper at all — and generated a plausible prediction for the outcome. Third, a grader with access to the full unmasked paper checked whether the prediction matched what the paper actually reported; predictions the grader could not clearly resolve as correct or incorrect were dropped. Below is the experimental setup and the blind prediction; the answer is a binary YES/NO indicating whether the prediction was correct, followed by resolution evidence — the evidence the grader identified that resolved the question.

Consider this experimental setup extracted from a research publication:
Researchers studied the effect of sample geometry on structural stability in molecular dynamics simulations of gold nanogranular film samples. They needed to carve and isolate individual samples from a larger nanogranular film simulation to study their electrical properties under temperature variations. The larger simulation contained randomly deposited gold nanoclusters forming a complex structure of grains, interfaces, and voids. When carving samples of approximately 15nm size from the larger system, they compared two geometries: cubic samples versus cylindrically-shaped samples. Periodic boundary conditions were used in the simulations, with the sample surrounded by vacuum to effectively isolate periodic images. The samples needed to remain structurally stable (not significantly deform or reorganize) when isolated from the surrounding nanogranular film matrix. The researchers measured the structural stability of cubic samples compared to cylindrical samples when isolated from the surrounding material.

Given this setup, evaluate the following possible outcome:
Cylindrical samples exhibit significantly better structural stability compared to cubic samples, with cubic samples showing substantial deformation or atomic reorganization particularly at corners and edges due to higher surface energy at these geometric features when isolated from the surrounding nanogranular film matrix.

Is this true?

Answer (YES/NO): YES